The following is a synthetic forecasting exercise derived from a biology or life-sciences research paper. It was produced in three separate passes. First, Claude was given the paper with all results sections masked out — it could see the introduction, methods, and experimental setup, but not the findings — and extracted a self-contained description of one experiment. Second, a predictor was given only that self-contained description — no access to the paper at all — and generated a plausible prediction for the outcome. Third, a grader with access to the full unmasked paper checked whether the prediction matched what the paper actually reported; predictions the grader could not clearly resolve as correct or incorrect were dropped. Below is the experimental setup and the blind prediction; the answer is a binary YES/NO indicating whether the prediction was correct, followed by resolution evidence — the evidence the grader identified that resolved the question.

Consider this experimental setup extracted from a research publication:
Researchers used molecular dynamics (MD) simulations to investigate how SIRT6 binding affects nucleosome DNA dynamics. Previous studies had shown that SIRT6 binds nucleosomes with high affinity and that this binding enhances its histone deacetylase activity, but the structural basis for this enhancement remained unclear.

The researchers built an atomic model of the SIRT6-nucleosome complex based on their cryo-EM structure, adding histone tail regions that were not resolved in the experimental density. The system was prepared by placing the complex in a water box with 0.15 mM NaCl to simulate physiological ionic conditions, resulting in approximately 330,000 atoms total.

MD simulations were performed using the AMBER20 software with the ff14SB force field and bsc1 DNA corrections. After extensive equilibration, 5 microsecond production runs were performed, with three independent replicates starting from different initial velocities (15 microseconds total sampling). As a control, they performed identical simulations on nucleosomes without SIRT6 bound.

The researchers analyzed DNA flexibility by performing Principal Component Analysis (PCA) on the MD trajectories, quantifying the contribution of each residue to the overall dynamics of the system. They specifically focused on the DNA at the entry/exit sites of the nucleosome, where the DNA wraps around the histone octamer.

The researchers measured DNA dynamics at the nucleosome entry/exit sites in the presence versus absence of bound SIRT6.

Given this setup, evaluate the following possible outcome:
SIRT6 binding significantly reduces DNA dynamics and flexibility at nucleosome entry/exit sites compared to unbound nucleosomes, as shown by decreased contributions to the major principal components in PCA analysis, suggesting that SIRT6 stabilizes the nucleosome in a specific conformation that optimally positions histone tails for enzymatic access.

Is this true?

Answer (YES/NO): NO